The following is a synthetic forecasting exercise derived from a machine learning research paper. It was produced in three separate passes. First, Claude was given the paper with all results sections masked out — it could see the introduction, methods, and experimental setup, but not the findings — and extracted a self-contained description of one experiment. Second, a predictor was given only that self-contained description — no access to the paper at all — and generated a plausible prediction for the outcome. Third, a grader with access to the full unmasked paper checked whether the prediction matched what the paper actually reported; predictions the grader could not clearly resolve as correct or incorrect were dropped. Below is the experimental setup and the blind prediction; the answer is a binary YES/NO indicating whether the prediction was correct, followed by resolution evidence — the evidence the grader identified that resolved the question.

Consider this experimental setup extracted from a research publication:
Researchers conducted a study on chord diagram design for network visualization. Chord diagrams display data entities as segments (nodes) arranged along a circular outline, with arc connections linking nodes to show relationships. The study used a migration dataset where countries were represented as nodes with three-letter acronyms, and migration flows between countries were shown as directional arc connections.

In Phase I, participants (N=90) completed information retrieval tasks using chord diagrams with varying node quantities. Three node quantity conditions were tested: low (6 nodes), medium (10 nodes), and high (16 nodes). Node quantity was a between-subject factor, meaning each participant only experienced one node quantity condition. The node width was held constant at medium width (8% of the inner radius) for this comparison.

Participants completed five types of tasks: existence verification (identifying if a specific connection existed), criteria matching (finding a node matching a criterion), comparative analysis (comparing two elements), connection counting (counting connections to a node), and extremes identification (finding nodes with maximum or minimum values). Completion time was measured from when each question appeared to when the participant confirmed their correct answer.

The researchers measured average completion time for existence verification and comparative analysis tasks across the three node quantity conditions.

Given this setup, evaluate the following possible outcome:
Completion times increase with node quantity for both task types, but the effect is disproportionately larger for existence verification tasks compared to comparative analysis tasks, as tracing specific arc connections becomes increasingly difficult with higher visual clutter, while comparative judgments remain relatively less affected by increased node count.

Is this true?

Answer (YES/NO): NO